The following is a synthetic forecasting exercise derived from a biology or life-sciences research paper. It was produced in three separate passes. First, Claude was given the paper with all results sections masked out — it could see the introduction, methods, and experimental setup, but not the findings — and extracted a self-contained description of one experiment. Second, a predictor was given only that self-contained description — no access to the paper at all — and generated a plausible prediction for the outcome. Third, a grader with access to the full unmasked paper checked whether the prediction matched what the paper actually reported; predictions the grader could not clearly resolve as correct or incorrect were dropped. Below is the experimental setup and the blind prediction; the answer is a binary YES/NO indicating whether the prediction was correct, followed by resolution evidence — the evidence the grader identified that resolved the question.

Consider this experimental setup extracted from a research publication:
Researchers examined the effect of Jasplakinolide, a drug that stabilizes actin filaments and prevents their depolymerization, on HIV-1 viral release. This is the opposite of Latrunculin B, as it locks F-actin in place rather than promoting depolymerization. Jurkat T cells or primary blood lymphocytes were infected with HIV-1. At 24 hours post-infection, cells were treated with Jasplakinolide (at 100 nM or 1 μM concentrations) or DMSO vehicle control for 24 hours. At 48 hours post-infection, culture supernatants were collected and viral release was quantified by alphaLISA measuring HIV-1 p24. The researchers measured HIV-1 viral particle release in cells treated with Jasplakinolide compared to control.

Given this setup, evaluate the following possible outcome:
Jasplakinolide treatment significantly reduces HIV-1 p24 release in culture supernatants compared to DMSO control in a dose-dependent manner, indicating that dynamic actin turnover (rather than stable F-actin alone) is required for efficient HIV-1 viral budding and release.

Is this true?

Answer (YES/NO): YES